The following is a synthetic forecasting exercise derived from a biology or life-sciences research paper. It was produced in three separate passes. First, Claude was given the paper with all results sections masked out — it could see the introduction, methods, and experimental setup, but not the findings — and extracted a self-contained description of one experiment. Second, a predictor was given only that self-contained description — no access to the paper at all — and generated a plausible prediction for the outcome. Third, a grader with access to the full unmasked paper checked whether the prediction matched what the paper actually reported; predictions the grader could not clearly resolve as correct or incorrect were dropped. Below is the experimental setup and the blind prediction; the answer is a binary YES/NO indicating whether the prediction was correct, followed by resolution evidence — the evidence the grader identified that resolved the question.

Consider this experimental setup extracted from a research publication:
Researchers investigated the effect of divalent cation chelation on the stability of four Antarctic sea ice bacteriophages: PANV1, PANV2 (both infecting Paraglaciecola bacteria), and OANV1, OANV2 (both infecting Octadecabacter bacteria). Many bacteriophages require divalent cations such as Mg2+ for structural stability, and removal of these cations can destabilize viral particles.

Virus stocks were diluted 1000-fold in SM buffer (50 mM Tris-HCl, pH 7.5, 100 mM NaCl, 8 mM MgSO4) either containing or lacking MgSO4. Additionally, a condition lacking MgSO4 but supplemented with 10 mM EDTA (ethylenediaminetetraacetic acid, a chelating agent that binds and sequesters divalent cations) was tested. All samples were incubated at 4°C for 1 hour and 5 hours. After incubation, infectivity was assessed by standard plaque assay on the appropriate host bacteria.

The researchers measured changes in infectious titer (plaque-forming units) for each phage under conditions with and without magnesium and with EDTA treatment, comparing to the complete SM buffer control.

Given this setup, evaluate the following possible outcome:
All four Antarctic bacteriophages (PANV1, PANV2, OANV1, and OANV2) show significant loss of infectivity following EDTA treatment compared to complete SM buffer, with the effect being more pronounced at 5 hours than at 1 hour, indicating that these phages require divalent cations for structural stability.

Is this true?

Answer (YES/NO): NO